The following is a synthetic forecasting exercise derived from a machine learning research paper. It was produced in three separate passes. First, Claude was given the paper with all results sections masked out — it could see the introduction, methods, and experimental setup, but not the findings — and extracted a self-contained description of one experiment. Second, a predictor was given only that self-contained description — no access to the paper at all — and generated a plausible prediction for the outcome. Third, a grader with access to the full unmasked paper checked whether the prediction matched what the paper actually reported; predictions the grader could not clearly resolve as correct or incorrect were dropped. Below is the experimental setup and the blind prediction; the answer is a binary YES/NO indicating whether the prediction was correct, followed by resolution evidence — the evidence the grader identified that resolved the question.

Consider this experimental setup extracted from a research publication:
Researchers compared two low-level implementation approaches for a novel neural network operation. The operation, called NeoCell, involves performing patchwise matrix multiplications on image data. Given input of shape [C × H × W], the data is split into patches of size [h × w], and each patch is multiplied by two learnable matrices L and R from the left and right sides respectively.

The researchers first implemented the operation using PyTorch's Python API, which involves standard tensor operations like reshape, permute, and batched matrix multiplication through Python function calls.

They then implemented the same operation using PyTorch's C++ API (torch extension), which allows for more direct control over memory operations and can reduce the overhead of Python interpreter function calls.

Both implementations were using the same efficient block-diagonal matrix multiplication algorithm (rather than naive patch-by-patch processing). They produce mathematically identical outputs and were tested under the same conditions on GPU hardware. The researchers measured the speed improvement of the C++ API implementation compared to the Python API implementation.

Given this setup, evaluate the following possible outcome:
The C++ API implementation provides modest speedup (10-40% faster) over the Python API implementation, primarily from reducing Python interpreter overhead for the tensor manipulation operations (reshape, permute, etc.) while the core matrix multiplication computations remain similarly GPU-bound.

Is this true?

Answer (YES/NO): NO